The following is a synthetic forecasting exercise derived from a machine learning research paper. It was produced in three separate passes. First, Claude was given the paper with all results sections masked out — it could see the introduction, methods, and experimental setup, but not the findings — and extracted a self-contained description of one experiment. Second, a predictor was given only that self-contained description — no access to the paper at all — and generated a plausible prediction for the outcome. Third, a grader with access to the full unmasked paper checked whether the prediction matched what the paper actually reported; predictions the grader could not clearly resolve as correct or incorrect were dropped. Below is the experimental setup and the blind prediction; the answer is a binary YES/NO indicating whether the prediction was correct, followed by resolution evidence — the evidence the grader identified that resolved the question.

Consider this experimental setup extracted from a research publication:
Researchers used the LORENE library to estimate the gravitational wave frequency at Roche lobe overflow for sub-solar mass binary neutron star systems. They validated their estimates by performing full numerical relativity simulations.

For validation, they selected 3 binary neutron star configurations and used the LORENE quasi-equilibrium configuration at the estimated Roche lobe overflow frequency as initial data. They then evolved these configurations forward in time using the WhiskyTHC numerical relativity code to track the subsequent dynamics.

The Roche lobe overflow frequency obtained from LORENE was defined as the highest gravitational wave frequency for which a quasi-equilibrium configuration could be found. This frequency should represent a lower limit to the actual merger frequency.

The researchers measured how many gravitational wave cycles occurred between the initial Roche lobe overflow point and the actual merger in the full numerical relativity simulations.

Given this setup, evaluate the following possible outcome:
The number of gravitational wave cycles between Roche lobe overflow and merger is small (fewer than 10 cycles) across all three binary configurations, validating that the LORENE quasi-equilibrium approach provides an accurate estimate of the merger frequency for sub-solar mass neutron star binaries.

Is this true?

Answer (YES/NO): YES